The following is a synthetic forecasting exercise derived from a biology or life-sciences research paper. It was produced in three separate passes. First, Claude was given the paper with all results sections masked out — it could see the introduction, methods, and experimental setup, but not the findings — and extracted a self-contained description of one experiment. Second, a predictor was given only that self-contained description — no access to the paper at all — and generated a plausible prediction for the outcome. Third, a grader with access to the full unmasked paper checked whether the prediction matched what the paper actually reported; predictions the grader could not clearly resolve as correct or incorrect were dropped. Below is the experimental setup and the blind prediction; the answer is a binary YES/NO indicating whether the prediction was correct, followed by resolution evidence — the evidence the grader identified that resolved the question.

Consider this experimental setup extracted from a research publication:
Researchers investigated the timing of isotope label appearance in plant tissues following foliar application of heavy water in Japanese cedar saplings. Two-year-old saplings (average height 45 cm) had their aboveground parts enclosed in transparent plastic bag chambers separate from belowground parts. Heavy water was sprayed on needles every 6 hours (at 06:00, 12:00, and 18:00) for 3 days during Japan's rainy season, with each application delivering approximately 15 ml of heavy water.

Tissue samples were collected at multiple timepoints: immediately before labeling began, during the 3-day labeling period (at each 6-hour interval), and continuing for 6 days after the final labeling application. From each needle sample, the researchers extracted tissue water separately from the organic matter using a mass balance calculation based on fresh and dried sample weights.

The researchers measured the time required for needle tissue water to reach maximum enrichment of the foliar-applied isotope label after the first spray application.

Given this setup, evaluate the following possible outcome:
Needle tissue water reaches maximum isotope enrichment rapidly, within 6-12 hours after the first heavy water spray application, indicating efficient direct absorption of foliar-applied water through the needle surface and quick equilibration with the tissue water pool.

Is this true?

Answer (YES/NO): NO